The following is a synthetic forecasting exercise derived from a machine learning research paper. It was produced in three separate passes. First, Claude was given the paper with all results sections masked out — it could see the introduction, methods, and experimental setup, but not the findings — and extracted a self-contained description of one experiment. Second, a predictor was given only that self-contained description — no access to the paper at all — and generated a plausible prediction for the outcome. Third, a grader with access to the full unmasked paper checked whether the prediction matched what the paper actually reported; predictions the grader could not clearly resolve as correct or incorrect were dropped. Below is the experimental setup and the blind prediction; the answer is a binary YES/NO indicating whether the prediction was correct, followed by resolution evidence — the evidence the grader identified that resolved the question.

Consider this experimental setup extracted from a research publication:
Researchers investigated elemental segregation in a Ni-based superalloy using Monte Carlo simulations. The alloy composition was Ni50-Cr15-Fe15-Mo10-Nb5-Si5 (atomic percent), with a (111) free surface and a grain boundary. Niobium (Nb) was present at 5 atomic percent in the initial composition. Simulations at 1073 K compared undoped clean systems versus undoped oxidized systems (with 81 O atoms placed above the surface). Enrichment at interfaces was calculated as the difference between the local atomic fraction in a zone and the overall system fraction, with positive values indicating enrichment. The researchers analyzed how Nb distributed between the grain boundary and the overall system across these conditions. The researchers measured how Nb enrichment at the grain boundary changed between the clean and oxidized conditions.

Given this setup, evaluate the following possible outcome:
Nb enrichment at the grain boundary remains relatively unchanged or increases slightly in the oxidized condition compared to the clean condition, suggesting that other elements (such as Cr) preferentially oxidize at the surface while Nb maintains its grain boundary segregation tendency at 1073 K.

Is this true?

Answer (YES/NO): NO